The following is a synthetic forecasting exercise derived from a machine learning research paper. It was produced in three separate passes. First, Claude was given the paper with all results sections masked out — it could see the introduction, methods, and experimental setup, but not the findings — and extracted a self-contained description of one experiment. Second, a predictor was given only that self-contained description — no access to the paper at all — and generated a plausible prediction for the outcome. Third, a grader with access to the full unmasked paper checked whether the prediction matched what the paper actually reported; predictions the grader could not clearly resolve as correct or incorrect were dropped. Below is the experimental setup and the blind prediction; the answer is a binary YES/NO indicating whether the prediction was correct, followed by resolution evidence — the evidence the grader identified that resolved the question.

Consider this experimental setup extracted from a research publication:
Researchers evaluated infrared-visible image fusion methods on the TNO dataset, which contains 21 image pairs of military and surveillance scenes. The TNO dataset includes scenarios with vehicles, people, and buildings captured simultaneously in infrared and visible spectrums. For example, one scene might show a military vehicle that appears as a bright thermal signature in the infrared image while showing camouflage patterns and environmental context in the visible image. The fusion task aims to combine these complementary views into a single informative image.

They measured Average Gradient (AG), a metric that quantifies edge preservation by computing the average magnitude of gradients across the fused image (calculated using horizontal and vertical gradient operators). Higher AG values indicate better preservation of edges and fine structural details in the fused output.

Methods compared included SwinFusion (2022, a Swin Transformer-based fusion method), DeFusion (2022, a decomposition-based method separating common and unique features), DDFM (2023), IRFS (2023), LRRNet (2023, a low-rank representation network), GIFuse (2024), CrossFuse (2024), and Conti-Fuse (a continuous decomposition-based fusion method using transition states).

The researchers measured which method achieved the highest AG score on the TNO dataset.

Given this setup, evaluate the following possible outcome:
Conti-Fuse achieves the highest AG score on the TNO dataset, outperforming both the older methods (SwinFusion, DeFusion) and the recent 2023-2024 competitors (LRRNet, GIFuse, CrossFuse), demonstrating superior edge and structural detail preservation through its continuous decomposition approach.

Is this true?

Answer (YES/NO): NO